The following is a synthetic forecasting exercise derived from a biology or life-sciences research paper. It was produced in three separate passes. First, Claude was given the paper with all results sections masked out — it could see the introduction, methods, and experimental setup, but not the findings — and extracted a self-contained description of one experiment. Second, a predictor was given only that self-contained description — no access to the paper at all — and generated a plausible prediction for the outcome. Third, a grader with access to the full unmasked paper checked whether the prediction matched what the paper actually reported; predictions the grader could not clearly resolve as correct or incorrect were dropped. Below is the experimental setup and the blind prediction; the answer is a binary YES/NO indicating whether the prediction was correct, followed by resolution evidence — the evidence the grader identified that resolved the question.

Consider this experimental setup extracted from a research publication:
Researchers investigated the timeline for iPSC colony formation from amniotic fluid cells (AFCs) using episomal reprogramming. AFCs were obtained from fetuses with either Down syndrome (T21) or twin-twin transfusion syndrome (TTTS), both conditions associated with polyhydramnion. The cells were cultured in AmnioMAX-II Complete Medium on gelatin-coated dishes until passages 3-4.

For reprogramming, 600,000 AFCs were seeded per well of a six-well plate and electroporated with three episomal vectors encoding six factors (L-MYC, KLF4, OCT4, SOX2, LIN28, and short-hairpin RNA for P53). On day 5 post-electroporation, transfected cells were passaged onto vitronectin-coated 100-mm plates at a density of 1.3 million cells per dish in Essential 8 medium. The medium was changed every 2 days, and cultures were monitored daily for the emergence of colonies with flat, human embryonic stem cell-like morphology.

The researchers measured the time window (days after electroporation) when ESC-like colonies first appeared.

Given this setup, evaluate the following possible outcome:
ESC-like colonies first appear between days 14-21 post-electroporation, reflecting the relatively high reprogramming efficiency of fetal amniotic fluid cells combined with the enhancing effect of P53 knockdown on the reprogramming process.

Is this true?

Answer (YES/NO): NO